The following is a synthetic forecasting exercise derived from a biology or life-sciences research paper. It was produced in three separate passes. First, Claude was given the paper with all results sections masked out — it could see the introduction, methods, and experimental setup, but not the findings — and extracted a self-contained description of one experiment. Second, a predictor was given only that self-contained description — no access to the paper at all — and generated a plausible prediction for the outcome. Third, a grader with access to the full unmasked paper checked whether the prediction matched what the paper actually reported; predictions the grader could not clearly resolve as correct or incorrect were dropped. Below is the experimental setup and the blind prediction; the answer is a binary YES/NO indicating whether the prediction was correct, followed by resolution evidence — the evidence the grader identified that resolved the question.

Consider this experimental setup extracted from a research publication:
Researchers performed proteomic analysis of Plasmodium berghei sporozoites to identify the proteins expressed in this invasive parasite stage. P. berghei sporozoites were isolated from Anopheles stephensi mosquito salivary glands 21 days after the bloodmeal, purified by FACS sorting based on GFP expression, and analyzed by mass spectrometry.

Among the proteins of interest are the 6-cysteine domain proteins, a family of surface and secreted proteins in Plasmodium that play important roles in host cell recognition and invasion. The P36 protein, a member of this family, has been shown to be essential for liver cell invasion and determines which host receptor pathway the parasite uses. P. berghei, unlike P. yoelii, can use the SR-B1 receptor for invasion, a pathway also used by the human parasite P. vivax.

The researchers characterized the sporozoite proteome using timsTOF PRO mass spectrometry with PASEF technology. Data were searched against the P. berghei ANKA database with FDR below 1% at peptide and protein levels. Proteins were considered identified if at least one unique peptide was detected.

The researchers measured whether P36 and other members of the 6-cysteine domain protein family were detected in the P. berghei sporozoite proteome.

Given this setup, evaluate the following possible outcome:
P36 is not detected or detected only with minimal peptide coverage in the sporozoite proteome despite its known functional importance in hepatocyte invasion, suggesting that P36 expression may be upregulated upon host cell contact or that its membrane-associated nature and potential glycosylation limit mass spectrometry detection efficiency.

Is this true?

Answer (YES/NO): NO